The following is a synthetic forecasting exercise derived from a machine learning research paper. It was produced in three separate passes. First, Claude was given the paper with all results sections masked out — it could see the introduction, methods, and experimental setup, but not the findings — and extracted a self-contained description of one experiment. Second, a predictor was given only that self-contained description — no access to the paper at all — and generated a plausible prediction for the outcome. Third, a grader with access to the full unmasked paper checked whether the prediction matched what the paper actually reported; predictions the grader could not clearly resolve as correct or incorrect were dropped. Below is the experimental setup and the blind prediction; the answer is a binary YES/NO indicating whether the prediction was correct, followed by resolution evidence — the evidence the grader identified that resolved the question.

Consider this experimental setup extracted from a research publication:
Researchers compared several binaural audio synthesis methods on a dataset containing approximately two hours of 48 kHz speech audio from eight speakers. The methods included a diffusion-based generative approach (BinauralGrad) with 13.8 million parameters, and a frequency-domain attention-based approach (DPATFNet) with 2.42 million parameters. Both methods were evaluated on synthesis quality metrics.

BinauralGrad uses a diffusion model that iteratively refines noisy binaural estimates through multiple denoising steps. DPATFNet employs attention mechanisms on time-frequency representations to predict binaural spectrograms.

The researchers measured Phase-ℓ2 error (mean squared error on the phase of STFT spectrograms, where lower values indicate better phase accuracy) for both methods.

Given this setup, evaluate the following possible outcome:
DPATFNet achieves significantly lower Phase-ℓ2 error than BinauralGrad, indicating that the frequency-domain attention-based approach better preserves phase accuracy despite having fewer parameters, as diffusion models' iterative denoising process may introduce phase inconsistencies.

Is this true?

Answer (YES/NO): YES